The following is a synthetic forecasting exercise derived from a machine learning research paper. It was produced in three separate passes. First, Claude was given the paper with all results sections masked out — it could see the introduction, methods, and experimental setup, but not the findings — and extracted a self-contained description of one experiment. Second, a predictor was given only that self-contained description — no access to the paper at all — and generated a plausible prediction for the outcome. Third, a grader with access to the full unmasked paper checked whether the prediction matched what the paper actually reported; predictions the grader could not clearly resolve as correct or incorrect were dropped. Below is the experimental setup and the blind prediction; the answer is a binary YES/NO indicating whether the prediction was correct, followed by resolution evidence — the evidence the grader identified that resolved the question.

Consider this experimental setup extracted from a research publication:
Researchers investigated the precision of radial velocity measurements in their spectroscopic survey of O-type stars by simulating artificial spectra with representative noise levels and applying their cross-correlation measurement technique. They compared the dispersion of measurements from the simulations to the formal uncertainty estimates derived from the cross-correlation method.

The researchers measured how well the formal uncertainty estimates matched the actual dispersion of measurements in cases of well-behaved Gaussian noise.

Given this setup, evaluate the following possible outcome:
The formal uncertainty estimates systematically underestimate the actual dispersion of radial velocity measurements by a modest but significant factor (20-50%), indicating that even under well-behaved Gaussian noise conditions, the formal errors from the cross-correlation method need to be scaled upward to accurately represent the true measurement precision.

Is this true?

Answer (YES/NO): NO